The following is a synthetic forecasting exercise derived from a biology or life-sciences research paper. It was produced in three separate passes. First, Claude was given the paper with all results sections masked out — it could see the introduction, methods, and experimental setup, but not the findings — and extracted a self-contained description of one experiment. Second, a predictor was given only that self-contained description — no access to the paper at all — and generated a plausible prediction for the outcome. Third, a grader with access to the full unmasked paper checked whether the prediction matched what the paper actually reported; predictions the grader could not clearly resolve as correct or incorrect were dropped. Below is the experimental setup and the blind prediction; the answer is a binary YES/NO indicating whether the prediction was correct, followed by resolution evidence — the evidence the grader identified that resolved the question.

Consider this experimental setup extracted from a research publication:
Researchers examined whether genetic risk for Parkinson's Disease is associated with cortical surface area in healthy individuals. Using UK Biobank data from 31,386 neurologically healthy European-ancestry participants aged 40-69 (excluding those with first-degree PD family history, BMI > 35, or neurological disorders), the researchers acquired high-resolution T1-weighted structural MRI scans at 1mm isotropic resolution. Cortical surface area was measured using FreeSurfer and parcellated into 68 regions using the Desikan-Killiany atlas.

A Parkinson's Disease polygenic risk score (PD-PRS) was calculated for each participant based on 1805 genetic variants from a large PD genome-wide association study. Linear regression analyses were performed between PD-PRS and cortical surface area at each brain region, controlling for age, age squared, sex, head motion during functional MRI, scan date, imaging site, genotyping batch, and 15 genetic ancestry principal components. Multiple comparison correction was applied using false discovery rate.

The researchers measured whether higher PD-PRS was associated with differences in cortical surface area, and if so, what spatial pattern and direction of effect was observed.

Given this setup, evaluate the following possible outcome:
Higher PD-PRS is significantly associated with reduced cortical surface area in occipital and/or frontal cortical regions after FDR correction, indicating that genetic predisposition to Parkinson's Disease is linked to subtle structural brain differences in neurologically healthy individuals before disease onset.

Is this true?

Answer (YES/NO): NO